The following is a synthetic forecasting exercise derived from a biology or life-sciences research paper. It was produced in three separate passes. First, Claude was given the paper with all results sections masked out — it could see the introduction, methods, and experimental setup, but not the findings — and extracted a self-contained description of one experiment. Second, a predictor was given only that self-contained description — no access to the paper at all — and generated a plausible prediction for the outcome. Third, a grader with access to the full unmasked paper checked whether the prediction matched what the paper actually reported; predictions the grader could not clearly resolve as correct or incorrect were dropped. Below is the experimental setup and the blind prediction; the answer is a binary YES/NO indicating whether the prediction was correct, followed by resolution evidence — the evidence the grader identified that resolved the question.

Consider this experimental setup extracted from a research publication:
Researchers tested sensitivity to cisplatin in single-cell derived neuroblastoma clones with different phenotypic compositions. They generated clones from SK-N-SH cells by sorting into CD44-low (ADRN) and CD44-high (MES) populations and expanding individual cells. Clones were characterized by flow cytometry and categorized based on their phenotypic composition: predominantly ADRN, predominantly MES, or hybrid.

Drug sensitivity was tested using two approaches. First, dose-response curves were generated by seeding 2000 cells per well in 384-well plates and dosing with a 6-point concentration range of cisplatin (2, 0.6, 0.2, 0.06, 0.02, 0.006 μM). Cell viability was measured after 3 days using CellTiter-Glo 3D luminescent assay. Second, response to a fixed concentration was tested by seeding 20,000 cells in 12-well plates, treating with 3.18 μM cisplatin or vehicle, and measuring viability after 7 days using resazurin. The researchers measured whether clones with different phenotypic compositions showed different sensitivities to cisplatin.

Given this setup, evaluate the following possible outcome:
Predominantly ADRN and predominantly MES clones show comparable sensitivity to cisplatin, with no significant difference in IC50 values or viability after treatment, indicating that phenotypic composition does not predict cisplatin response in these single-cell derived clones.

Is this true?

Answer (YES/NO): NO